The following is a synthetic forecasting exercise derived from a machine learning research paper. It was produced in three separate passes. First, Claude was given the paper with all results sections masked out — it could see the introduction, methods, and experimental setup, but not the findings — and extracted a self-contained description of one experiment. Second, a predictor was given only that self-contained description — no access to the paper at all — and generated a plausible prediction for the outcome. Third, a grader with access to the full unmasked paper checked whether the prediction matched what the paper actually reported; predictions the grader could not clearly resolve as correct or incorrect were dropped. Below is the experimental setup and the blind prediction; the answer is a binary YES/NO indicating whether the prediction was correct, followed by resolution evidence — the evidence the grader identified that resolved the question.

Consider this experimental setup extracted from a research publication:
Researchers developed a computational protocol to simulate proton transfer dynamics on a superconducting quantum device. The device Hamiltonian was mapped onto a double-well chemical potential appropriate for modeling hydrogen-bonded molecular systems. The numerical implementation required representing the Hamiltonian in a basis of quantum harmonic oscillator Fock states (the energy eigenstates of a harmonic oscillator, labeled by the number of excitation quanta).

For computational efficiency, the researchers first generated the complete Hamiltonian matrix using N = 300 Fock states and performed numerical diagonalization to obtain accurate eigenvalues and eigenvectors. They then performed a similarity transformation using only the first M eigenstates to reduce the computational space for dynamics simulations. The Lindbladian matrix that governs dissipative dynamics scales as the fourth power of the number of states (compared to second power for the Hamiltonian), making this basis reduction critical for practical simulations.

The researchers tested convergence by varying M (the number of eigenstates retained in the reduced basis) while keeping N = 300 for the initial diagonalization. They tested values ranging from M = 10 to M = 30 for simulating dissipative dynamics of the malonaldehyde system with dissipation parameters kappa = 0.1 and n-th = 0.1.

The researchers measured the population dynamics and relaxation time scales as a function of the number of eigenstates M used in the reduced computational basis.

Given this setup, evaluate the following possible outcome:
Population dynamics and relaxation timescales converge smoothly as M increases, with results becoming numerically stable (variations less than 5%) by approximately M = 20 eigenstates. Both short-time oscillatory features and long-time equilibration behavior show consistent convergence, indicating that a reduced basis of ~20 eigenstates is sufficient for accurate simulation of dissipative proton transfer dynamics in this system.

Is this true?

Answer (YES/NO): YES